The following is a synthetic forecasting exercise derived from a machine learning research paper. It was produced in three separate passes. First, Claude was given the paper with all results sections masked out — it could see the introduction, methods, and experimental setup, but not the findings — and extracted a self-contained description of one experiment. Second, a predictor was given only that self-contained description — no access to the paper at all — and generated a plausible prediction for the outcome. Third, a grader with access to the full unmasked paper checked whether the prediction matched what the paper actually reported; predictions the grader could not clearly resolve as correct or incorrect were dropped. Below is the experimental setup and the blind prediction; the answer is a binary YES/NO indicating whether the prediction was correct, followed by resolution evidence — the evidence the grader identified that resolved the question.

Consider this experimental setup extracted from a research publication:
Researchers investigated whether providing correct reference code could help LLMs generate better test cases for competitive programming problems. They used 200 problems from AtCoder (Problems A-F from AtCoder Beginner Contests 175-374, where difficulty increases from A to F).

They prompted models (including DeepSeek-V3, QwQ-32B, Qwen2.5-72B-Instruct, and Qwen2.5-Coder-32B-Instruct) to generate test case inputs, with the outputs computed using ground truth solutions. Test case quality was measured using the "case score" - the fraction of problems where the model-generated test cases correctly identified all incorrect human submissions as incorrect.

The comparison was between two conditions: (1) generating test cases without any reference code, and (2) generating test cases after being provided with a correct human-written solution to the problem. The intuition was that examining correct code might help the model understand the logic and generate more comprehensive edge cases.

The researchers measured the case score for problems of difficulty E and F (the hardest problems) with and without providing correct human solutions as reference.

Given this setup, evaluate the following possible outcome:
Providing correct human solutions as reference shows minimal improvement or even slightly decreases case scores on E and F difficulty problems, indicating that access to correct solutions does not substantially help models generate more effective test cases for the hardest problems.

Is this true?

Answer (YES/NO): NO